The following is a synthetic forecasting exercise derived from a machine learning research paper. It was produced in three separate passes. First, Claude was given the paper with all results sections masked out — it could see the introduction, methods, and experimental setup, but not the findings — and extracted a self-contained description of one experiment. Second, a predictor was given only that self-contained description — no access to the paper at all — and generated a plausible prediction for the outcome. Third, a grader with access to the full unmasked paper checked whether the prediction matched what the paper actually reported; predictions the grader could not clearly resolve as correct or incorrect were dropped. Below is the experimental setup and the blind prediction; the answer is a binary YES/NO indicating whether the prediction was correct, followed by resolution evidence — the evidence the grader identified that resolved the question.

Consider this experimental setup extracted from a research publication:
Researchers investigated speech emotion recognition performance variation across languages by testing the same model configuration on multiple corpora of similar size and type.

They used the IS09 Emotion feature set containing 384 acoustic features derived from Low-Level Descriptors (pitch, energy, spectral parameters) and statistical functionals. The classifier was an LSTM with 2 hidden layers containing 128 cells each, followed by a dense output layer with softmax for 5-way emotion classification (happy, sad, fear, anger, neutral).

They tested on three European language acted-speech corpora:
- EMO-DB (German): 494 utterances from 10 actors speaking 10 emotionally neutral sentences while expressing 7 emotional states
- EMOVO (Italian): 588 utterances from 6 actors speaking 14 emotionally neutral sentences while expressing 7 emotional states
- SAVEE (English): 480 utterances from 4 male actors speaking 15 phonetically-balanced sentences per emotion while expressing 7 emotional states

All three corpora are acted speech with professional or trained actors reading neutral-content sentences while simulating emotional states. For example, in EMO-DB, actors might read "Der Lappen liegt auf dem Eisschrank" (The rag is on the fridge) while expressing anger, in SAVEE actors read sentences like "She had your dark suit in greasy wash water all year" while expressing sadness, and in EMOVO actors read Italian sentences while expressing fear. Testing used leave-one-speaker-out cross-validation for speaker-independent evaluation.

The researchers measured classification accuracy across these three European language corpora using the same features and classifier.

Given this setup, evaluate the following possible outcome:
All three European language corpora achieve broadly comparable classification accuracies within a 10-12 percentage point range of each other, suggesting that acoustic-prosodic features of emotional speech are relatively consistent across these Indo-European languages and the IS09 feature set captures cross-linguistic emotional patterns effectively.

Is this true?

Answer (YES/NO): NO